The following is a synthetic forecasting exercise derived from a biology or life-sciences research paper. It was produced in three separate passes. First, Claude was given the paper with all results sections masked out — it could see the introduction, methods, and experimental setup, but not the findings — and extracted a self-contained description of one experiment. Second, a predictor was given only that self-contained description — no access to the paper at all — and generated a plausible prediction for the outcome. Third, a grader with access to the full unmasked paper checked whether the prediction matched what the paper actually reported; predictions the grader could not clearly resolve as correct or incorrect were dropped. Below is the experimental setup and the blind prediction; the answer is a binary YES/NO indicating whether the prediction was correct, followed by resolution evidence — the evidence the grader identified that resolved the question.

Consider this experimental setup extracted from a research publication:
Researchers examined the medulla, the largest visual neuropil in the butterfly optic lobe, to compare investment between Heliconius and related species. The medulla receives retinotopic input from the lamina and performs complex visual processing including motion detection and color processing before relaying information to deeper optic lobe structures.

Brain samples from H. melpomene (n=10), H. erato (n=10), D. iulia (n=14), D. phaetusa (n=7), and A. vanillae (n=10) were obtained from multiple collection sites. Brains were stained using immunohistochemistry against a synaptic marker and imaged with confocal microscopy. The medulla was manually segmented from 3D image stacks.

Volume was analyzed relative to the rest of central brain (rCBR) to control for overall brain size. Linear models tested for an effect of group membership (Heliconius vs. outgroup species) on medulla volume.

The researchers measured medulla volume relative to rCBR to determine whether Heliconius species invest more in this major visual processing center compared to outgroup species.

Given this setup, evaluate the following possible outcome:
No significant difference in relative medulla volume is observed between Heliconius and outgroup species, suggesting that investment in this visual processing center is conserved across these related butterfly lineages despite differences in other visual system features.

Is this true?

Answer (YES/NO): YES